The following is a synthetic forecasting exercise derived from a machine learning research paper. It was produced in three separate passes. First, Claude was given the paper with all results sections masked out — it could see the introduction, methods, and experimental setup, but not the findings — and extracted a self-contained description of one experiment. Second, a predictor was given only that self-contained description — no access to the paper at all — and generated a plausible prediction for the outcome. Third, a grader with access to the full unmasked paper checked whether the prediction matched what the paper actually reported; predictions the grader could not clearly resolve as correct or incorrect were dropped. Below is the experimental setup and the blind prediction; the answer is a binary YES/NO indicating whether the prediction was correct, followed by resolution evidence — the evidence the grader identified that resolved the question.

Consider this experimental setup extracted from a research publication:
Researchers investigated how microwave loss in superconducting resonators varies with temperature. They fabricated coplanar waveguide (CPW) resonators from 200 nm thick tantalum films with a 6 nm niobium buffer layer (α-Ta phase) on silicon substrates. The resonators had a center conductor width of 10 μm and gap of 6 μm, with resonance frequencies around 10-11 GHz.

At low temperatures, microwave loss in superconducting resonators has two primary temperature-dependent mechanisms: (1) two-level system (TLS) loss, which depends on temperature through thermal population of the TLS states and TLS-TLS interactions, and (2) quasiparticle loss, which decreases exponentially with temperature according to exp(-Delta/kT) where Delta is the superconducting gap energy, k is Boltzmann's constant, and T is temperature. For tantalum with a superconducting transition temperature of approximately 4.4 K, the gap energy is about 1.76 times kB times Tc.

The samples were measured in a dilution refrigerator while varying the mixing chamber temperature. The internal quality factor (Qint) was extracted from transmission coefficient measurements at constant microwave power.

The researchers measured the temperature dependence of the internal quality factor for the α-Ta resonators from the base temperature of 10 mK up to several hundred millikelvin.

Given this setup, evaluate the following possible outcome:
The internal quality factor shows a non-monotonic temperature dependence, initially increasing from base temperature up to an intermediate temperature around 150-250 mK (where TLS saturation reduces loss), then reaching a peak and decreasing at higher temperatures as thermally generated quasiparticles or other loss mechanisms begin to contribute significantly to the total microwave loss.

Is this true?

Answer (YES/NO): NO